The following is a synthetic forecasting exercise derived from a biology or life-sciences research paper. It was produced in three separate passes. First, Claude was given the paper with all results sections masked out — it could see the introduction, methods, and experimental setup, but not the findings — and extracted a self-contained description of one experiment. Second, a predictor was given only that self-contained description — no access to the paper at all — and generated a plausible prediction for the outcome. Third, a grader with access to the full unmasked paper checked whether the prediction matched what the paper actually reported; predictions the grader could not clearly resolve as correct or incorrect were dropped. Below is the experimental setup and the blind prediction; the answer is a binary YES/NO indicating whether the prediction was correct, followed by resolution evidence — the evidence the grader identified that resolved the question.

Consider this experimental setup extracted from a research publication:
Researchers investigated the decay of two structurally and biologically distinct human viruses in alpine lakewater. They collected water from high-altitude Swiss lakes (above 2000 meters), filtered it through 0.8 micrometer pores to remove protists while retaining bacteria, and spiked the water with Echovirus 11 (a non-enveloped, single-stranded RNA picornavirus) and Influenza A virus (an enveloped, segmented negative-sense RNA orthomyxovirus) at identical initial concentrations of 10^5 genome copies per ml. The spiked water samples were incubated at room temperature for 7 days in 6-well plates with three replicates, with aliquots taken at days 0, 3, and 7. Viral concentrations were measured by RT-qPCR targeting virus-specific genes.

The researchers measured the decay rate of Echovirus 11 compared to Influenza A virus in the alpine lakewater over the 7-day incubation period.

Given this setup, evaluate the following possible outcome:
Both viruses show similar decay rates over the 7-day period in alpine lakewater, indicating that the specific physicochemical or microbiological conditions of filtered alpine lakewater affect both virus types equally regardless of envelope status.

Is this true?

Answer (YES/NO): NO